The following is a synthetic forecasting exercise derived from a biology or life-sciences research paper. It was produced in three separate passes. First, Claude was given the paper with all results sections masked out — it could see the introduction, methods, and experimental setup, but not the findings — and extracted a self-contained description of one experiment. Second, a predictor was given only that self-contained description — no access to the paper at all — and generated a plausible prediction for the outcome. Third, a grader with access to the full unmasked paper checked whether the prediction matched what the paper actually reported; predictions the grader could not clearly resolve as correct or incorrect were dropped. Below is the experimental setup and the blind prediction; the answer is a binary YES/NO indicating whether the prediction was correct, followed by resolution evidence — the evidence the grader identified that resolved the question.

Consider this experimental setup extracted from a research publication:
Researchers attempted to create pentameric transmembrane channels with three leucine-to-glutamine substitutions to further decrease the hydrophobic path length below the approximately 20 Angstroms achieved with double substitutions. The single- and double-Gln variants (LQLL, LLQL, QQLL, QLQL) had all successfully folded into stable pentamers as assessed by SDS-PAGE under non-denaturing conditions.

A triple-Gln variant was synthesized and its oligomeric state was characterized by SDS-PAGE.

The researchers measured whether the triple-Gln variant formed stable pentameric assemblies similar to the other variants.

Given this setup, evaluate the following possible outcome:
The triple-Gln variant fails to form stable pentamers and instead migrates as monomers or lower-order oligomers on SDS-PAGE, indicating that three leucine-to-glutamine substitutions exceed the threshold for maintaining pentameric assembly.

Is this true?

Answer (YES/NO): YES